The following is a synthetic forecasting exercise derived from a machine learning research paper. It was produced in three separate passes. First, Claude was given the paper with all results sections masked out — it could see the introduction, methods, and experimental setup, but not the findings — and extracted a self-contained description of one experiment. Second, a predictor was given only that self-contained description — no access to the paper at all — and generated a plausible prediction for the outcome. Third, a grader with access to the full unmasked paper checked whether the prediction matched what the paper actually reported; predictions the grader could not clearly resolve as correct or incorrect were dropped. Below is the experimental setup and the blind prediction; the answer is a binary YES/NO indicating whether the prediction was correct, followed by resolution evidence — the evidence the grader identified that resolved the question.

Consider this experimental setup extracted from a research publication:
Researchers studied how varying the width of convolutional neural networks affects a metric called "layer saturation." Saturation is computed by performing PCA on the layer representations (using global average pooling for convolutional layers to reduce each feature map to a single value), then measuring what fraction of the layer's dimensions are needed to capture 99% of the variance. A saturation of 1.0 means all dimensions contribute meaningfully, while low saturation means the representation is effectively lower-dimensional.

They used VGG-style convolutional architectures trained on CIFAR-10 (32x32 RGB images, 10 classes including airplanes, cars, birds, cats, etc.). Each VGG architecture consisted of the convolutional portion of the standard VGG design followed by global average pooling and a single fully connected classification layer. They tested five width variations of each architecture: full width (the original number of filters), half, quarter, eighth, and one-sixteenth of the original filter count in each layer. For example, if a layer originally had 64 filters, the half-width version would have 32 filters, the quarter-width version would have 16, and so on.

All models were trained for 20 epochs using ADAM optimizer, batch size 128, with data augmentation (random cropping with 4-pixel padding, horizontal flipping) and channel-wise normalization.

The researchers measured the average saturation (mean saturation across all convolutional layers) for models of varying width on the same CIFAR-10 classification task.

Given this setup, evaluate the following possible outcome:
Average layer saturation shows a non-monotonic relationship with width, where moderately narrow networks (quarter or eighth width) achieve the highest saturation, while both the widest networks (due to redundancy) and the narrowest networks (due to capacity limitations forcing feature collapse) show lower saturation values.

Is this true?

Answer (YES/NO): NO